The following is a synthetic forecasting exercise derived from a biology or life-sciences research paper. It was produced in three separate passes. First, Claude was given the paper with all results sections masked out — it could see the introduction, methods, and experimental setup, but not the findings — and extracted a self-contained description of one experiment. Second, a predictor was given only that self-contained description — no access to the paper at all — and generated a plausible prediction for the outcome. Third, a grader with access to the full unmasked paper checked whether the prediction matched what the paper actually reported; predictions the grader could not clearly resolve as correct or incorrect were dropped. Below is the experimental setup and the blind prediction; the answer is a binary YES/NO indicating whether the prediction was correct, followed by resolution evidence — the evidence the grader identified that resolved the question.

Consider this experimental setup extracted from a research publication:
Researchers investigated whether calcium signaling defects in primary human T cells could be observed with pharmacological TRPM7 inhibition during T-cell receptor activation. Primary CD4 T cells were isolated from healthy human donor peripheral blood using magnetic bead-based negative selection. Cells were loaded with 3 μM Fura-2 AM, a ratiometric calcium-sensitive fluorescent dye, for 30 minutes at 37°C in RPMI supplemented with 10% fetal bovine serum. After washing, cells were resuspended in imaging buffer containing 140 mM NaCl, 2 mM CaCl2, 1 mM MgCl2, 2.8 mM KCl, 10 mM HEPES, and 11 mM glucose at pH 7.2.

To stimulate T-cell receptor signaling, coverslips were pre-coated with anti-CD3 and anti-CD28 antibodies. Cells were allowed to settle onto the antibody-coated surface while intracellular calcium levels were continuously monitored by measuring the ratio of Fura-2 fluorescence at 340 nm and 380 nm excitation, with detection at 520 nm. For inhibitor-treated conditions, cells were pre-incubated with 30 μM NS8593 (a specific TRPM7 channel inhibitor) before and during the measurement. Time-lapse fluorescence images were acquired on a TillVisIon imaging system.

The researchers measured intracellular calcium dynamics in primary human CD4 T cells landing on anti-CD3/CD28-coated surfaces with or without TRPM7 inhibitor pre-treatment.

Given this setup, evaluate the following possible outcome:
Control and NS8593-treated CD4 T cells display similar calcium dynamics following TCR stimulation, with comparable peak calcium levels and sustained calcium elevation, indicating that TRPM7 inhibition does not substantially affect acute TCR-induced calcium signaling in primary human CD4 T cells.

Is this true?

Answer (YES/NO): NO